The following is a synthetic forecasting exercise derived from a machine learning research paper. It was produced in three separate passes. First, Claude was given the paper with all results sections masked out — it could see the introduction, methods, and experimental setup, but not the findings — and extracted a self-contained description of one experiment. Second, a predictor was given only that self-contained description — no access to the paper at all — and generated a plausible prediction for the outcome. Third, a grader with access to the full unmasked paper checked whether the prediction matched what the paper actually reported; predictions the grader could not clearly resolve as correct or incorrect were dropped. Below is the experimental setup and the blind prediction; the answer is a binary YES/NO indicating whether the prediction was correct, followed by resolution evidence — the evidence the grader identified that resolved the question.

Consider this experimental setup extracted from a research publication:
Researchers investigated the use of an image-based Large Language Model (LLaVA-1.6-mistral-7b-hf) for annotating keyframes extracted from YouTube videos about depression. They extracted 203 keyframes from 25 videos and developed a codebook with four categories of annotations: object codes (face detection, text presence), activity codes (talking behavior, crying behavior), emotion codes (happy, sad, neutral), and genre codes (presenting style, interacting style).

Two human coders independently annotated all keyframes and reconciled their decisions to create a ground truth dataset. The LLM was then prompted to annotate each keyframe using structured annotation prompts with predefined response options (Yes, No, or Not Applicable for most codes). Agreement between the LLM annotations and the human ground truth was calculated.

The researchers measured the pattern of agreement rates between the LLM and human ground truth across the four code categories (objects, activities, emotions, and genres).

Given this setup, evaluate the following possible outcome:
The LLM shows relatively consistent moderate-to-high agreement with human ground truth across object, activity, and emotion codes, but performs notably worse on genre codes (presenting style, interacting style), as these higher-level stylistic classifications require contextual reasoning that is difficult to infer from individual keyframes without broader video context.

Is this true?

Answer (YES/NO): NO